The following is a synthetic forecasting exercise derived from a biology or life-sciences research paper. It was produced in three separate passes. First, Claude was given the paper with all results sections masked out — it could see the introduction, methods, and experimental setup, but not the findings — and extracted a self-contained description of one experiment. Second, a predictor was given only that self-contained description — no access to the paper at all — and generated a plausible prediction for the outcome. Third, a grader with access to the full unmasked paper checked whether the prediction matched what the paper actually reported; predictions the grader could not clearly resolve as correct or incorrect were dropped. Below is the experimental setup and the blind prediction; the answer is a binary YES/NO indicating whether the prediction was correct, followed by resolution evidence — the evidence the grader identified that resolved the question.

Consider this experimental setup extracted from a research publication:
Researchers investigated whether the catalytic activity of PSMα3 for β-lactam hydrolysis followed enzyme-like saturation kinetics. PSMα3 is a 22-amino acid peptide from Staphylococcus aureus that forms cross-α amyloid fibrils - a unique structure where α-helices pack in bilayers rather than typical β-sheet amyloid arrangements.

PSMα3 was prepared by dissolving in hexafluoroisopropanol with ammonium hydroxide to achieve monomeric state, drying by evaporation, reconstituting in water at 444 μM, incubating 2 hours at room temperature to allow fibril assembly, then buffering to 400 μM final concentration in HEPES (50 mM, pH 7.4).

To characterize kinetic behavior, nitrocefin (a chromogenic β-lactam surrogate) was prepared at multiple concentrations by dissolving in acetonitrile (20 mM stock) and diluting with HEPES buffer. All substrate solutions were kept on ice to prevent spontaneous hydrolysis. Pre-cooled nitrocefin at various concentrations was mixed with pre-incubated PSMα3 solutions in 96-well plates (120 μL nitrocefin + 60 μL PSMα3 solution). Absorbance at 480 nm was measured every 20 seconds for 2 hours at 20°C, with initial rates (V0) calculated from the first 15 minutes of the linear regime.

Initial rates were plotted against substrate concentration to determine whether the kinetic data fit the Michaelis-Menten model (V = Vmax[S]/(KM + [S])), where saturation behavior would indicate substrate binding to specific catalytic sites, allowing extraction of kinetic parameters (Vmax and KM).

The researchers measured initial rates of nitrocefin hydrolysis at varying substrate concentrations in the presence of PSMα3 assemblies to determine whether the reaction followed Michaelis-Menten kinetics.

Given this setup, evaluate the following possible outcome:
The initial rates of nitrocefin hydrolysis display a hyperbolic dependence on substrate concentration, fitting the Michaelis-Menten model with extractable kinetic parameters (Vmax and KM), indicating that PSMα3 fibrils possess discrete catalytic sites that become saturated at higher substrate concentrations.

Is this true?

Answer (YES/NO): YES